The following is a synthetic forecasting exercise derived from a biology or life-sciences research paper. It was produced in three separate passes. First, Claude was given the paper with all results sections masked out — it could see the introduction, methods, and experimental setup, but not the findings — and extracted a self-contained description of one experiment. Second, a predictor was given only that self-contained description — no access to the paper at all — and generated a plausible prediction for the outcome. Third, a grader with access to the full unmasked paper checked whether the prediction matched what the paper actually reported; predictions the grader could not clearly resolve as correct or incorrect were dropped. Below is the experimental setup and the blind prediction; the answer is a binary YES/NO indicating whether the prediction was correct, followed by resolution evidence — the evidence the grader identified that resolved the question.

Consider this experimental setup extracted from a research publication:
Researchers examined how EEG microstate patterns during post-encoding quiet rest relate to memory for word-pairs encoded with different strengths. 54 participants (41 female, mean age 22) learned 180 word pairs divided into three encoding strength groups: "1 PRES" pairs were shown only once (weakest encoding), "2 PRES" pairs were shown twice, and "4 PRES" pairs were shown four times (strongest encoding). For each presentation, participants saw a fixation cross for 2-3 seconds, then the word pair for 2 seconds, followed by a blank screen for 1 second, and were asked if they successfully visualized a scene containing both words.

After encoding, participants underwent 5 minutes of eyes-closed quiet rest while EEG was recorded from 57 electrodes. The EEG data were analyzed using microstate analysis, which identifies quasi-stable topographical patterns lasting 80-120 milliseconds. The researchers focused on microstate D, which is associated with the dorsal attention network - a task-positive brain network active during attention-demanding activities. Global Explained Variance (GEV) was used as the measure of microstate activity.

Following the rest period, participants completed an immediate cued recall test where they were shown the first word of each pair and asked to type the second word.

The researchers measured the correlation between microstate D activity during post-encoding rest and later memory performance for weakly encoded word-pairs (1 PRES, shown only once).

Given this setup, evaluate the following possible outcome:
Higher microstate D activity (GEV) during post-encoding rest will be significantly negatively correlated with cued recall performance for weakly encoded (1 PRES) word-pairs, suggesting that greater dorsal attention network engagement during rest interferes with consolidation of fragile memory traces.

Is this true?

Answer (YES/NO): NO